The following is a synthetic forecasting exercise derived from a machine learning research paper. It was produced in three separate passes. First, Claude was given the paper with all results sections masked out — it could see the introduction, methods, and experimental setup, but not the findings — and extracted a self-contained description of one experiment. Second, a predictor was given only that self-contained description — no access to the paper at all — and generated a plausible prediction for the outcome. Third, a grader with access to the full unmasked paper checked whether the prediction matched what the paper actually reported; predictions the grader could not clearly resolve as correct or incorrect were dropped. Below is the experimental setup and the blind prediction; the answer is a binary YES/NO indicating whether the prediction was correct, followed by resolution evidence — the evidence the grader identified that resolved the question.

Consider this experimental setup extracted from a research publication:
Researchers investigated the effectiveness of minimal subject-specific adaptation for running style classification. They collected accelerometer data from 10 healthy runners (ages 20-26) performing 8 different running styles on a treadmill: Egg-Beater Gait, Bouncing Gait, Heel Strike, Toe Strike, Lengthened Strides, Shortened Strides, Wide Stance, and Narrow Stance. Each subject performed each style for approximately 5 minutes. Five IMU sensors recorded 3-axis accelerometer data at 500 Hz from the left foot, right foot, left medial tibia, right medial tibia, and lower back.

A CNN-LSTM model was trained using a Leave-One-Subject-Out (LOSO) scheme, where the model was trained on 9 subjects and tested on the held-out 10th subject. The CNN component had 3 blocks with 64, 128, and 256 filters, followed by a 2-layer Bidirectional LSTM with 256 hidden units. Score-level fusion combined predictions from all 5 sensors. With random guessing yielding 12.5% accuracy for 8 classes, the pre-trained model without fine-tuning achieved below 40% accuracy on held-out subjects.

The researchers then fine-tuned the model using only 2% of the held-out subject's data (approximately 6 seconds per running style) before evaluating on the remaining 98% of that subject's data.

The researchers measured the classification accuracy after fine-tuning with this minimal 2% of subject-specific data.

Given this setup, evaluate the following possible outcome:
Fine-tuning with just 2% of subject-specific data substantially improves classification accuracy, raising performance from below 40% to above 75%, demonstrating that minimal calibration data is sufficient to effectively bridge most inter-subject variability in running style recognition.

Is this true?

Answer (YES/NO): NO